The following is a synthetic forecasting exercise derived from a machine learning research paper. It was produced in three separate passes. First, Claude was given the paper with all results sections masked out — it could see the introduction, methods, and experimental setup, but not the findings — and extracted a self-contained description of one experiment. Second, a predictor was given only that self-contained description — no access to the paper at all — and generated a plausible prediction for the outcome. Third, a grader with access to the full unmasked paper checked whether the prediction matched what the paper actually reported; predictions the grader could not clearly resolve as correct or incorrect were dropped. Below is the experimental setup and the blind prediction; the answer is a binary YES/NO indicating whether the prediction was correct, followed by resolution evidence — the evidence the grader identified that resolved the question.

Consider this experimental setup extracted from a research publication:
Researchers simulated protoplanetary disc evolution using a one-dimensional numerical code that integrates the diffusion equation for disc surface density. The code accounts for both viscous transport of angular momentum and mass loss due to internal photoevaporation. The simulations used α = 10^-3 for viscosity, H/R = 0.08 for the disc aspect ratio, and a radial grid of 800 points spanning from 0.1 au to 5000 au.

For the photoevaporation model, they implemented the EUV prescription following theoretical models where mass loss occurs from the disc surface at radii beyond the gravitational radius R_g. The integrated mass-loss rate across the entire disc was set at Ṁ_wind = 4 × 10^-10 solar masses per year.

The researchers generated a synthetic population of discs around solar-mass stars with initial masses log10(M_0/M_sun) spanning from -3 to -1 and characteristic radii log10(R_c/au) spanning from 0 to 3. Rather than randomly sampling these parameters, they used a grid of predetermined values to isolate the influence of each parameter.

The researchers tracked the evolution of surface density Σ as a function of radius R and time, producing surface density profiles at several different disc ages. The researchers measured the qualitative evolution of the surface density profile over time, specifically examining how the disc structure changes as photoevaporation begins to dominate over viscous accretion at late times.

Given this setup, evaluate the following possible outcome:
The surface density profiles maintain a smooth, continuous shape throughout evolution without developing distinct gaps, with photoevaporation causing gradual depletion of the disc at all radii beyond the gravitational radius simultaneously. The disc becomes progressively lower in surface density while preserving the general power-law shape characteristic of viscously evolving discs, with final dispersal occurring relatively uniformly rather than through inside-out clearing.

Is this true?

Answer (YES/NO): NO